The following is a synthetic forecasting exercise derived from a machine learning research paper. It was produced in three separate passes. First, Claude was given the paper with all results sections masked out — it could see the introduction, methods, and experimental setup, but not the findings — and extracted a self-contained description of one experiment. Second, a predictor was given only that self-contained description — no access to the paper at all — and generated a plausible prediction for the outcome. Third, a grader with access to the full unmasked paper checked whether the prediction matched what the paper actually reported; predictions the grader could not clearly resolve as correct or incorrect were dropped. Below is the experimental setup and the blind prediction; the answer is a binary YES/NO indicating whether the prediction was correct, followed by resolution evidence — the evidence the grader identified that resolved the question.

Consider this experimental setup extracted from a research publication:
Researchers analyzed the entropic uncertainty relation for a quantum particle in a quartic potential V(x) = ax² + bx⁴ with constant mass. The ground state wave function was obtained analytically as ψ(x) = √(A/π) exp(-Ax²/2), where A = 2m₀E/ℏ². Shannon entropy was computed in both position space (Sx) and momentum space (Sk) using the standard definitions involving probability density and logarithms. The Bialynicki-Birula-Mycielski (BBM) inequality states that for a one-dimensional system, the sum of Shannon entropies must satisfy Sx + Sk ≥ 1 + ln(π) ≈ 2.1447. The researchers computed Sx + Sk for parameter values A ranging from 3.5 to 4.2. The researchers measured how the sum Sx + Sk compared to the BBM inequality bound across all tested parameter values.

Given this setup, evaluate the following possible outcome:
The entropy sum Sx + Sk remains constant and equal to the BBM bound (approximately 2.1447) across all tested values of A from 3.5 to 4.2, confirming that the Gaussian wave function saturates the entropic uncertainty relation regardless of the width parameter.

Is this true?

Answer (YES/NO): NO